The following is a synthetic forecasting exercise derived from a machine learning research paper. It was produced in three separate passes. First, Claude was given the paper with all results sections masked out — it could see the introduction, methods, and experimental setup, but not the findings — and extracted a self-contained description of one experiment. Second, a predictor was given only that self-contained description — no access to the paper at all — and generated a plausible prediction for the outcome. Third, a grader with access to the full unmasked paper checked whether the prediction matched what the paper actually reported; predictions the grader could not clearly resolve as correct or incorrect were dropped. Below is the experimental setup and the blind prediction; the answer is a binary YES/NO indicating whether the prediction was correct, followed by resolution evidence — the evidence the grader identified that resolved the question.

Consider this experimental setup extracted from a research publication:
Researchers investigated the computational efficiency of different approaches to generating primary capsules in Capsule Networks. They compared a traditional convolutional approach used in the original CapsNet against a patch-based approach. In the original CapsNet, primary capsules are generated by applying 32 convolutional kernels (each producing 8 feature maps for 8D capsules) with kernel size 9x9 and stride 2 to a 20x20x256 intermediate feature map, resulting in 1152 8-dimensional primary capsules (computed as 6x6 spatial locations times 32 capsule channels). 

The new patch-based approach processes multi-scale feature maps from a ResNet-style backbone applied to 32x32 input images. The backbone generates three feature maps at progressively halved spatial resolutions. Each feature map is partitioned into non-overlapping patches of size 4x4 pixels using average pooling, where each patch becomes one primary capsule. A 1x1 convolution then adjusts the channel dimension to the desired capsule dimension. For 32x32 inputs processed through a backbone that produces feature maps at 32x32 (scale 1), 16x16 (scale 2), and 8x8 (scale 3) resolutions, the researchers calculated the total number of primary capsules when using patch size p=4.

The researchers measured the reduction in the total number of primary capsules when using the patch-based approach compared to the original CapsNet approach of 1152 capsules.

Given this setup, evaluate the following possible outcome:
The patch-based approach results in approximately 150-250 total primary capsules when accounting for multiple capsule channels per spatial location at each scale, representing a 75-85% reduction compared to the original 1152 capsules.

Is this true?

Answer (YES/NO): NO